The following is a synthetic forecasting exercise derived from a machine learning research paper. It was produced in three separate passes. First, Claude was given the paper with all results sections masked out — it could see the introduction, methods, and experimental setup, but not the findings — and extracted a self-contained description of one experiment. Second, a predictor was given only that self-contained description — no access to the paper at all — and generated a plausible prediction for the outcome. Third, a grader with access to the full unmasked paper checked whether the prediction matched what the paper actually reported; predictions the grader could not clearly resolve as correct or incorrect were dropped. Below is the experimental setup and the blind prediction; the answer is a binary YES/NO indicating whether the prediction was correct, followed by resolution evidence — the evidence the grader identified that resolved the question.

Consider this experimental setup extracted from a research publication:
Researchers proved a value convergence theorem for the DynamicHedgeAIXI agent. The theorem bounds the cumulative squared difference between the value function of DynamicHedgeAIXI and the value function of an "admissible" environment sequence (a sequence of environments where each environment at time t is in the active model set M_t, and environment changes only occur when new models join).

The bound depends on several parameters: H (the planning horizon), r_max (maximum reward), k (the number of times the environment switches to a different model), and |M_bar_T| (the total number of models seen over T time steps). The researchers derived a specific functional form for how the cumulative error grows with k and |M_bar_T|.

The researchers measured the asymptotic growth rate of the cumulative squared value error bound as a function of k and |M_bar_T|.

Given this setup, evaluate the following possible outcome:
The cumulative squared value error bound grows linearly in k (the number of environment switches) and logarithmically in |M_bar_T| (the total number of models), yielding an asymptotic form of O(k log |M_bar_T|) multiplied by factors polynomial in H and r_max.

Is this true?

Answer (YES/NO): YES